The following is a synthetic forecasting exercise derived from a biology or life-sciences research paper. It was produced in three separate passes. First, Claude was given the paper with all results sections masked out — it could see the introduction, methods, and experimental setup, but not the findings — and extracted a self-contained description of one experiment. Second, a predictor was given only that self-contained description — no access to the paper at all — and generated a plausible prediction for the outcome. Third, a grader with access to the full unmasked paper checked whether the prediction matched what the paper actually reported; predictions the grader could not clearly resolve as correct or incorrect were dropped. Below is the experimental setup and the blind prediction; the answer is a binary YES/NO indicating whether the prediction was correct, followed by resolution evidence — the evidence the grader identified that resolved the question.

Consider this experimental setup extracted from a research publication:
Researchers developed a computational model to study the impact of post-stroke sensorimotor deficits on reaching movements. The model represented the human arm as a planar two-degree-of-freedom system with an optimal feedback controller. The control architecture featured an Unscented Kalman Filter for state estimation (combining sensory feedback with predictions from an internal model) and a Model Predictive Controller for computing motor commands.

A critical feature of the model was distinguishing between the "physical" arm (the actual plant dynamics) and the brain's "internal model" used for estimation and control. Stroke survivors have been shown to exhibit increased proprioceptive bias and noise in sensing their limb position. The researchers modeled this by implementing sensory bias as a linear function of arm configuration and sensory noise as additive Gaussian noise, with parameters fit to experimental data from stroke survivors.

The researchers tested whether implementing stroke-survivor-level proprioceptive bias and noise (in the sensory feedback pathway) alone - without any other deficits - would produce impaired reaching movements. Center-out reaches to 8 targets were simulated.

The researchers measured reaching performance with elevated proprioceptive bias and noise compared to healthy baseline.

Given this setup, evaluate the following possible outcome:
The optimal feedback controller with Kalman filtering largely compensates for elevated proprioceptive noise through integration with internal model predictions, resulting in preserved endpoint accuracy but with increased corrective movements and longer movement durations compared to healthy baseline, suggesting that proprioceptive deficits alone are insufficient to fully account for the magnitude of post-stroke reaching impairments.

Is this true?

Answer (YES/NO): NO